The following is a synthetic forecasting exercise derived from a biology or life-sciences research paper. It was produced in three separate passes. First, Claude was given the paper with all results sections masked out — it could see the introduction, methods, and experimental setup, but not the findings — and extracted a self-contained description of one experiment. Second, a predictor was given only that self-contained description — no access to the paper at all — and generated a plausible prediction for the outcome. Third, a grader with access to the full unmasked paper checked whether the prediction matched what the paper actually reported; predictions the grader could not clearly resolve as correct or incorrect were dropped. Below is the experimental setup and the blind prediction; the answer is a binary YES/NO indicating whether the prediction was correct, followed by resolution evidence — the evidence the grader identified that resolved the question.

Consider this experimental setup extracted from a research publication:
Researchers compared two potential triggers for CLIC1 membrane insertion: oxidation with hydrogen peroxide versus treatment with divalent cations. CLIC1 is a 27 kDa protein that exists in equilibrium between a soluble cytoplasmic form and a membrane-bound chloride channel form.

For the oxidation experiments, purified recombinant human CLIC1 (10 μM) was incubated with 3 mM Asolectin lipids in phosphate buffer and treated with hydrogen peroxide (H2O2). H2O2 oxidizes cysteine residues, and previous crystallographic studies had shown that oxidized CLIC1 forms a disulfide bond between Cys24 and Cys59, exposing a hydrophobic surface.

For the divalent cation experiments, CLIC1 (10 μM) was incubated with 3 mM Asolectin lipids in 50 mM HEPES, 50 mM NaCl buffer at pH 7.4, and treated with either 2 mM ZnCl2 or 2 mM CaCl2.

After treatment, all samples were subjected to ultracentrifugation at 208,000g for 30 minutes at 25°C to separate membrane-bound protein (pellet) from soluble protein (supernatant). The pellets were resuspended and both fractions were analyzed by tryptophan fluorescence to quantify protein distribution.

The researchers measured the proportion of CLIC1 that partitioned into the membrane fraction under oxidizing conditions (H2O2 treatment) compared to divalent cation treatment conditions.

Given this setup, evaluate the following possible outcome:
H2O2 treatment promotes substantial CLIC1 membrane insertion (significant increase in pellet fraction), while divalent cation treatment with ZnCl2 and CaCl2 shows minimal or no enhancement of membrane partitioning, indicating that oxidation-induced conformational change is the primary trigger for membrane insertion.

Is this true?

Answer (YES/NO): NO